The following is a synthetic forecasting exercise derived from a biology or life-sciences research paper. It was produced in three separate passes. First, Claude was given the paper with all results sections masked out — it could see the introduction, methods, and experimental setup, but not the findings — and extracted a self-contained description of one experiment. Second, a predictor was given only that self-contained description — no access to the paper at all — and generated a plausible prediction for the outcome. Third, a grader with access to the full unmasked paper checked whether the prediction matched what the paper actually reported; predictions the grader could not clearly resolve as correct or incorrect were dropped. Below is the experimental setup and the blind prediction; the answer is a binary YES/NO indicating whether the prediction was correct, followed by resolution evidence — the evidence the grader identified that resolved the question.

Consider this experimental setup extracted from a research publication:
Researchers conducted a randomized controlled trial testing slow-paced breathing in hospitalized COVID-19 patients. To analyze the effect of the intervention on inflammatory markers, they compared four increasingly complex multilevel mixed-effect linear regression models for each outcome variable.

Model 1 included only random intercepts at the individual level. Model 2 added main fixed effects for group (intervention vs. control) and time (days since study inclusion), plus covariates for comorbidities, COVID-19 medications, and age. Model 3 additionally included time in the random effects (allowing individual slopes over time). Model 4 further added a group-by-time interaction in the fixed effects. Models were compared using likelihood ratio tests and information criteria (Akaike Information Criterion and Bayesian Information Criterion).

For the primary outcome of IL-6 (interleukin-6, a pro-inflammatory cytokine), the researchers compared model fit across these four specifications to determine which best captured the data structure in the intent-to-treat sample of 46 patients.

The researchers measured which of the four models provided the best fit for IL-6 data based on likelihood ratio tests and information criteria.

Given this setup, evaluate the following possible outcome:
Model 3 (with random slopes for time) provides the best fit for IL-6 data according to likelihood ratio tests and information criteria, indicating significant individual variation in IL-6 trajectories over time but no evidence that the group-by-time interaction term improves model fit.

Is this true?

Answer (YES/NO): NO